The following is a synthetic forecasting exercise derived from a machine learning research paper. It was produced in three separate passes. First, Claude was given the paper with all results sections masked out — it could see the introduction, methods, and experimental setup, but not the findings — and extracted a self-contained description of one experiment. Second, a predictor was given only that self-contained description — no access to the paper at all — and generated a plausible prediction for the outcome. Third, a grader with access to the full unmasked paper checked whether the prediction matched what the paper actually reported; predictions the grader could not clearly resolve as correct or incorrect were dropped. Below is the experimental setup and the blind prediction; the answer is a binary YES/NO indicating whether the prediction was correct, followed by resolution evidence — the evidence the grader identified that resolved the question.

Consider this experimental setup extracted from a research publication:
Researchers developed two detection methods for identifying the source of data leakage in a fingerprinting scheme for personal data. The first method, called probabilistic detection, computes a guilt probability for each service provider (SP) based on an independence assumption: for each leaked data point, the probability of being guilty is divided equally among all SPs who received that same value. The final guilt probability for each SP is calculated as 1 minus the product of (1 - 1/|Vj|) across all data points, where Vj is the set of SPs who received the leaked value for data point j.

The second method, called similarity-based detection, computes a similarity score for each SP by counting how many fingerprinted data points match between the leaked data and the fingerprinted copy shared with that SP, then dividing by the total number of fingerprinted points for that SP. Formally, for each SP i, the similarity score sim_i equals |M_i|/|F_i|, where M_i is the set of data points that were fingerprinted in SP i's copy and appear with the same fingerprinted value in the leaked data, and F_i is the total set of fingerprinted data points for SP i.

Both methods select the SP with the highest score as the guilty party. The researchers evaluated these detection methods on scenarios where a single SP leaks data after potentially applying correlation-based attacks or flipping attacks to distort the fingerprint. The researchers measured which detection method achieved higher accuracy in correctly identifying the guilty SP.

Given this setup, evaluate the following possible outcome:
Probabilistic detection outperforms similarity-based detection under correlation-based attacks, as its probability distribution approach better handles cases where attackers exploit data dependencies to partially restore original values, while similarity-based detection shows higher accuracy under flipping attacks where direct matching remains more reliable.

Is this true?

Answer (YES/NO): NO